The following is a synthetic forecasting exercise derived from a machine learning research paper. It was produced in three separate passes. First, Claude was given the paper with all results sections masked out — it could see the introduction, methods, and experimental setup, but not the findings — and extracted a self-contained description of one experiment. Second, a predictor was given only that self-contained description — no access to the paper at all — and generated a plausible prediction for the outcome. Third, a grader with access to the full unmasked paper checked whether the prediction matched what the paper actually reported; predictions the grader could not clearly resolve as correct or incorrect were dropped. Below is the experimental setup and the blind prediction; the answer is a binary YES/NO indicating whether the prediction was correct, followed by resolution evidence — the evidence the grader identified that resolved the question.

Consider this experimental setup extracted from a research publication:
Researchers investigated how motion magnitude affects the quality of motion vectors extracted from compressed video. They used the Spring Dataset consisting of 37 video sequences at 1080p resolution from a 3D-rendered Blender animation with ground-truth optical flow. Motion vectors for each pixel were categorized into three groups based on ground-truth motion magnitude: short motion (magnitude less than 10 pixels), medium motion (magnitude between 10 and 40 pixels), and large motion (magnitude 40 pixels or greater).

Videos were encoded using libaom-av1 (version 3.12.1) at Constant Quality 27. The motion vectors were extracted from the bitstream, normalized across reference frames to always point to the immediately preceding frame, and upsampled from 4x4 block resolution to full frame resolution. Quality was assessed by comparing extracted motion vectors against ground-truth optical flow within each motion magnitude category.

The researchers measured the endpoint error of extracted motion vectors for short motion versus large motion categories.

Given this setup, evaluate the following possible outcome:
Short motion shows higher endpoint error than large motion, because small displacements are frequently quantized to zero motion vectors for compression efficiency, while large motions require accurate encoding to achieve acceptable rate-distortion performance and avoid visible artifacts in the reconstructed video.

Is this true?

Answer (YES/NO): NO